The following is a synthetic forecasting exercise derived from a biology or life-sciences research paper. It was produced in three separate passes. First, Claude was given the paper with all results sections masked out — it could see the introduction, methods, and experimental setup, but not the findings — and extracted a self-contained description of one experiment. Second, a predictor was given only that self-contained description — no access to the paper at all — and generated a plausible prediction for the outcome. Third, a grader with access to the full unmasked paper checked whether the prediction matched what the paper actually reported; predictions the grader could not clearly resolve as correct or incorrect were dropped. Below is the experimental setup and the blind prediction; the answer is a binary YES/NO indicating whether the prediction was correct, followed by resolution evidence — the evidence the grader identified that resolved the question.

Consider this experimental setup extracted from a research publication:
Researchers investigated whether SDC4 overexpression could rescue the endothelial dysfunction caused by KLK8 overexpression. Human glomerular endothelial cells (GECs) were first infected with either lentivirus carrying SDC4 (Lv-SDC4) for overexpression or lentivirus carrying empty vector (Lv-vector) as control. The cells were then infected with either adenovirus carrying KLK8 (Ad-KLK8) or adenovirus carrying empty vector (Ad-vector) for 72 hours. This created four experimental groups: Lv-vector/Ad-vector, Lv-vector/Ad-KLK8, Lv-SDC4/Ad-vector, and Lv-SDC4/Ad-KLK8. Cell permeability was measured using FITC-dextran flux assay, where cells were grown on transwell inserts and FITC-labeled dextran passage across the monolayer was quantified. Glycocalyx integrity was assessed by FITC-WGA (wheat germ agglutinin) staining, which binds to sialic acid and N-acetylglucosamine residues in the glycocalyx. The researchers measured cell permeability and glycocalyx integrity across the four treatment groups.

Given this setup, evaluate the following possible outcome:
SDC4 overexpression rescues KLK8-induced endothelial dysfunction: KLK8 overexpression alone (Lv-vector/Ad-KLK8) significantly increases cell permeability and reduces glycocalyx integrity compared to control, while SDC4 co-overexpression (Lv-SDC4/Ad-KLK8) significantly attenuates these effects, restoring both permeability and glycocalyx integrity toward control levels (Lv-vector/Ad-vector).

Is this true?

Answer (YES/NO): YES